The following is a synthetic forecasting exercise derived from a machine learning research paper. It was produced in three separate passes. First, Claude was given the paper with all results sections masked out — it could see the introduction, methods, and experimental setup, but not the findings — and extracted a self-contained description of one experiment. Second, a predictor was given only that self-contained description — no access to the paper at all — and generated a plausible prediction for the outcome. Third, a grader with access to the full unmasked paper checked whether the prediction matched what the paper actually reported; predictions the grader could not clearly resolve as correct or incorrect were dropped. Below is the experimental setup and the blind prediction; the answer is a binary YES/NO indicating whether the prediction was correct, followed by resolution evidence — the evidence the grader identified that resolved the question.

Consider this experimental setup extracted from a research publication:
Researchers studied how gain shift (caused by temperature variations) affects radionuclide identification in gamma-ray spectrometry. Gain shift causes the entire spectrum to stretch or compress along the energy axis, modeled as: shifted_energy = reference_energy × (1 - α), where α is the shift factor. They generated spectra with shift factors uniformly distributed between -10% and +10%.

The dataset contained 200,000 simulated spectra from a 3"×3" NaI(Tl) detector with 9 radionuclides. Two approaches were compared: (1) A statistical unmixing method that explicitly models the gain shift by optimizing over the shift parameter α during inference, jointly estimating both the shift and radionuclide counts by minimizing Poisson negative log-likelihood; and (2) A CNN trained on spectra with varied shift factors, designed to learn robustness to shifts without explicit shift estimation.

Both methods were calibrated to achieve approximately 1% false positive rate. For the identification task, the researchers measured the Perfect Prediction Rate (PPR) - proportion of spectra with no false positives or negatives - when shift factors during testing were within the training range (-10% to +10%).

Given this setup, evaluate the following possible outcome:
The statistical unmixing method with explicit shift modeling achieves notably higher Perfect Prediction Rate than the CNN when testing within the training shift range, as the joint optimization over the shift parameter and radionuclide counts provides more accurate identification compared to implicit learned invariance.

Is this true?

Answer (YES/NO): YES